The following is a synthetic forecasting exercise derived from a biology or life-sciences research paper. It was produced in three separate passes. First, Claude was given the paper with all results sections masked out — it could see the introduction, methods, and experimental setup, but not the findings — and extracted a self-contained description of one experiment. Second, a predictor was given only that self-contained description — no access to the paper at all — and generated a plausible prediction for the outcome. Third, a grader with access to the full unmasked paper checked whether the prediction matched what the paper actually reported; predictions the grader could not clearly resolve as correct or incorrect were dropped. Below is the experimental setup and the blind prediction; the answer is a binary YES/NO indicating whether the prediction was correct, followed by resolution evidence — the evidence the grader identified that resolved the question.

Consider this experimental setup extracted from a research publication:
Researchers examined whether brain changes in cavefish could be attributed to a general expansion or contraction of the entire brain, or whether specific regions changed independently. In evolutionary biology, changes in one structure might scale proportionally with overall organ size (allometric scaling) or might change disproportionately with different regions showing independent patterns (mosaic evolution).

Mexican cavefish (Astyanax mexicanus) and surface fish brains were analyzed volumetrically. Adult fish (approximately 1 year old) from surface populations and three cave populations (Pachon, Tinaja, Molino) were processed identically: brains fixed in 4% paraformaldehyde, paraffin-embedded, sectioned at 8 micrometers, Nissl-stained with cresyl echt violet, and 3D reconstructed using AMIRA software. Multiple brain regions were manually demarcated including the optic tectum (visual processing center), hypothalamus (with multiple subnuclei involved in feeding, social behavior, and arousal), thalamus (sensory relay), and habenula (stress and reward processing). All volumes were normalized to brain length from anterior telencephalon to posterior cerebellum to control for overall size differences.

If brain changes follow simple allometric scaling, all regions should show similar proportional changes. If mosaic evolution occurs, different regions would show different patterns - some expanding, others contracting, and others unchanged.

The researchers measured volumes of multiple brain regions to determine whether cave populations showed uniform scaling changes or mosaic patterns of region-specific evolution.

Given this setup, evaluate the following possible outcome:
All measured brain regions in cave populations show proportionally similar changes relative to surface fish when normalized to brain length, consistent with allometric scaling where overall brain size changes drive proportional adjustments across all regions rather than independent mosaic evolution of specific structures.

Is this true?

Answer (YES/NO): NO